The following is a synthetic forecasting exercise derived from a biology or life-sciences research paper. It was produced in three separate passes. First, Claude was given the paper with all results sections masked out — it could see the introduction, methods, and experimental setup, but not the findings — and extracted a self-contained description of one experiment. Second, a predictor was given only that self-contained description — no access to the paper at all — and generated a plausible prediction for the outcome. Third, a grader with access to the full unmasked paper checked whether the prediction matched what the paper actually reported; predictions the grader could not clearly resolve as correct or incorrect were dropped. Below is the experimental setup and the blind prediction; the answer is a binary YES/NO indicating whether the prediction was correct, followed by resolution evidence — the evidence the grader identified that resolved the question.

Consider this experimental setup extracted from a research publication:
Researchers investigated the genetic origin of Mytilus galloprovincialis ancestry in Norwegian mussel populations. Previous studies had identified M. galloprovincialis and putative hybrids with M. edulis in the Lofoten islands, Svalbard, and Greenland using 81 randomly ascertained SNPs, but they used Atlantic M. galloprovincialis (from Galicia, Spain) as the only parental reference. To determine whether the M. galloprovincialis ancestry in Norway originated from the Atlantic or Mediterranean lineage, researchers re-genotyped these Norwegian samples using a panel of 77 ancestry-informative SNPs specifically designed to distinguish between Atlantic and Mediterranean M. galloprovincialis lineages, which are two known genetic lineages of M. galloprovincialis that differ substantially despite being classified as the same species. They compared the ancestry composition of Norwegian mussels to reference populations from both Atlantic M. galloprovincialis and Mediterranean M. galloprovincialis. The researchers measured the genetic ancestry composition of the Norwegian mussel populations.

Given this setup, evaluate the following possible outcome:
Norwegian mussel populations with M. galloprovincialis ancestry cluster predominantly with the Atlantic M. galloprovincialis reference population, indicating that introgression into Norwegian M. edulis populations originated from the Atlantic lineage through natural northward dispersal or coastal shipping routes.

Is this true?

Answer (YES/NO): YES